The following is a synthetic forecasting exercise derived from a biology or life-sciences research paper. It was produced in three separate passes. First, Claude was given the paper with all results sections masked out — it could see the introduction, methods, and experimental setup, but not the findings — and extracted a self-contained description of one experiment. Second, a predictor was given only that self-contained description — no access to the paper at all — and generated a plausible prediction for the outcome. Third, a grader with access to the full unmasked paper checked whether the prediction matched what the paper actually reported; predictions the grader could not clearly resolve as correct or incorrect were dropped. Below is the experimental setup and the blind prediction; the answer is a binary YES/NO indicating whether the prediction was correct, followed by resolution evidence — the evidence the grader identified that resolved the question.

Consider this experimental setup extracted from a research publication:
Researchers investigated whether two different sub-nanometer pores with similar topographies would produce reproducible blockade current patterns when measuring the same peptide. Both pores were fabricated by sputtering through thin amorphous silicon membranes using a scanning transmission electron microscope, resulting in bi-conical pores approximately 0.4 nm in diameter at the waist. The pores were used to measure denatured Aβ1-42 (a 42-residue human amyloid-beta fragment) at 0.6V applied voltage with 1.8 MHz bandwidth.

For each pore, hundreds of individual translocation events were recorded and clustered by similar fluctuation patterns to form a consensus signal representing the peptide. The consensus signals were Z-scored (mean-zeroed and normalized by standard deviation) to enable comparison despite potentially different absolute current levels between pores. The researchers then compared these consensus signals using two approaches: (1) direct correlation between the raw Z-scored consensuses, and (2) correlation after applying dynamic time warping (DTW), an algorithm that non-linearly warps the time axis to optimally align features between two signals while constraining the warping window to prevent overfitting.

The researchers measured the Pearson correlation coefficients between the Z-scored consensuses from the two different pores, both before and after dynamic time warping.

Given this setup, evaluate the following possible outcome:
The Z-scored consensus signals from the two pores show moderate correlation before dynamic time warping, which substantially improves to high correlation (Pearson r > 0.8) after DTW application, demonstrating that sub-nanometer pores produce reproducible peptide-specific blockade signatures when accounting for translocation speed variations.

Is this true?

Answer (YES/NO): YES